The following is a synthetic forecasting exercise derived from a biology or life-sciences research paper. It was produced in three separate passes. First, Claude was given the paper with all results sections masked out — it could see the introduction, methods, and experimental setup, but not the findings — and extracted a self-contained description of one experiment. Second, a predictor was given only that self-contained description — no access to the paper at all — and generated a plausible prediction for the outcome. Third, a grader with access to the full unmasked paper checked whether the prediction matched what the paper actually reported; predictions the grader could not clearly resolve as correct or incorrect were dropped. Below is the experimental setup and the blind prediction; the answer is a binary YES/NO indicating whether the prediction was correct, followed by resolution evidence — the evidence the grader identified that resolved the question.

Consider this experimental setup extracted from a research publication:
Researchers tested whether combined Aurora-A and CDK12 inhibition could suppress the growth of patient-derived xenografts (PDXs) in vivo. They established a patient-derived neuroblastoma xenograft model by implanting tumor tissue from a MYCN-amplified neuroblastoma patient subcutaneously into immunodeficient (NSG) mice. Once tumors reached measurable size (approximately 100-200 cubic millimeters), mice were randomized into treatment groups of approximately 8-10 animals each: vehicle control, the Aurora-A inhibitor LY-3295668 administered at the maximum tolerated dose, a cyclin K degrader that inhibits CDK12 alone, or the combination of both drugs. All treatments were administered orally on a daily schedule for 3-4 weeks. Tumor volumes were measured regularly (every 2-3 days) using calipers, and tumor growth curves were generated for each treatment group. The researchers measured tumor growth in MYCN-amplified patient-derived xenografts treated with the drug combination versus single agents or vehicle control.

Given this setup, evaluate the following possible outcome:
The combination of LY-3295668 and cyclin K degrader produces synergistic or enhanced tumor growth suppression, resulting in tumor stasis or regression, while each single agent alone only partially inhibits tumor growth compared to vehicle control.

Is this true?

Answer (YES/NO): YES